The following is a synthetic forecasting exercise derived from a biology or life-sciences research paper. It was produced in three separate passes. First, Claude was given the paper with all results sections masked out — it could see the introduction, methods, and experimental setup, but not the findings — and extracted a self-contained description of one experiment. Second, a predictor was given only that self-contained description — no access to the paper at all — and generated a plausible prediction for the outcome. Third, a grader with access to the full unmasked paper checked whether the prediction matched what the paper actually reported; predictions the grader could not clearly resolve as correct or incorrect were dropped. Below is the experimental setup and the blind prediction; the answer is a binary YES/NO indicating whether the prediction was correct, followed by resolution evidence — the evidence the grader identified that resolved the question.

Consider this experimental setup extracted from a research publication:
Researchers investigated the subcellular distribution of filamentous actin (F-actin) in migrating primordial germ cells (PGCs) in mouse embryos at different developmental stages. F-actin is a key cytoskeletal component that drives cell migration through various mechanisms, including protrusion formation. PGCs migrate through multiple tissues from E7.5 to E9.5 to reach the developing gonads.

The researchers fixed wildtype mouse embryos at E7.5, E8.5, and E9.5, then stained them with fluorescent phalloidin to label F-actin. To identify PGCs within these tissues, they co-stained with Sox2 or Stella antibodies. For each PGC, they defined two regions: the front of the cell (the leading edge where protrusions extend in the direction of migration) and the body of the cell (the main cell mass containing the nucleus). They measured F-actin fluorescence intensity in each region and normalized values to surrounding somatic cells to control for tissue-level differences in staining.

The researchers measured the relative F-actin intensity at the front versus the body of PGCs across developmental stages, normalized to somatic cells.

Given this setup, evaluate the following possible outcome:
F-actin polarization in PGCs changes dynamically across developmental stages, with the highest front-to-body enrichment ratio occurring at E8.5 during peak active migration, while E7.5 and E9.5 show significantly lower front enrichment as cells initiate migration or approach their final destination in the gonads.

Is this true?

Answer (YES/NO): NO